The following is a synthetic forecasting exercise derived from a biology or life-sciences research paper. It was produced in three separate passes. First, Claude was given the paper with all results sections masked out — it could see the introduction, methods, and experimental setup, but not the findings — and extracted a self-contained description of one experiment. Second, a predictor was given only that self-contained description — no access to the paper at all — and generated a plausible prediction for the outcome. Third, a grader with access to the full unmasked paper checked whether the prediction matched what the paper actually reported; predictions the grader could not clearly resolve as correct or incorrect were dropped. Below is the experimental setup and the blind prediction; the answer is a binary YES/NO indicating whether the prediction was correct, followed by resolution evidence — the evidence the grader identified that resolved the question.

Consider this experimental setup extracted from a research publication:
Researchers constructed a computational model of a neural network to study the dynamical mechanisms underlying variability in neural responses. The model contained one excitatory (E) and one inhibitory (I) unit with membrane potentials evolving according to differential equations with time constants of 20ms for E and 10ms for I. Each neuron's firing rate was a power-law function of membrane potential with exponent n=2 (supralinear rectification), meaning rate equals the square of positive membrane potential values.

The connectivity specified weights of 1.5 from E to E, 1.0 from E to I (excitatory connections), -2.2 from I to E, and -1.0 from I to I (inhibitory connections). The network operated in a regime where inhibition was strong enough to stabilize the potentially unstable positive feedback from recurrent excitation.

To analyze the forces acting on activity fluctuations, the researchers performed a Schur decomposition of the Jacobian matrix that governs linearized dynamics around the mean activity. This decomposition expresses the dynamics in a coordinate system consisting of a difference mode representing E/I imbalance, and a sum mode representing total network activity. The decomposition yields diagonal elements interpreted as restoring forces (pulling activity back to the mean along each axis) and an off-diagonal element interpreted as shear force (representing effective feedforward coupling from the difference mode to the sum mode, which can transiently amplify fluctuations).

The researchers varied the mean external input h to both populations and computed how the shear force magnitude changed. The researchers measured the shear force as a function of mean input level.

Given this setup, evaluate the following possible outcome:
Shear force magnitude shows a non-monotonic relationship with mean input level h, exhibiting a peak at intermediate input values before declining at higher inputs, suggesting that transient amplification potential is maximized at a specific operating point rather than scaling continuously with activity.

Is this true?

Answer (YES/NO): NO